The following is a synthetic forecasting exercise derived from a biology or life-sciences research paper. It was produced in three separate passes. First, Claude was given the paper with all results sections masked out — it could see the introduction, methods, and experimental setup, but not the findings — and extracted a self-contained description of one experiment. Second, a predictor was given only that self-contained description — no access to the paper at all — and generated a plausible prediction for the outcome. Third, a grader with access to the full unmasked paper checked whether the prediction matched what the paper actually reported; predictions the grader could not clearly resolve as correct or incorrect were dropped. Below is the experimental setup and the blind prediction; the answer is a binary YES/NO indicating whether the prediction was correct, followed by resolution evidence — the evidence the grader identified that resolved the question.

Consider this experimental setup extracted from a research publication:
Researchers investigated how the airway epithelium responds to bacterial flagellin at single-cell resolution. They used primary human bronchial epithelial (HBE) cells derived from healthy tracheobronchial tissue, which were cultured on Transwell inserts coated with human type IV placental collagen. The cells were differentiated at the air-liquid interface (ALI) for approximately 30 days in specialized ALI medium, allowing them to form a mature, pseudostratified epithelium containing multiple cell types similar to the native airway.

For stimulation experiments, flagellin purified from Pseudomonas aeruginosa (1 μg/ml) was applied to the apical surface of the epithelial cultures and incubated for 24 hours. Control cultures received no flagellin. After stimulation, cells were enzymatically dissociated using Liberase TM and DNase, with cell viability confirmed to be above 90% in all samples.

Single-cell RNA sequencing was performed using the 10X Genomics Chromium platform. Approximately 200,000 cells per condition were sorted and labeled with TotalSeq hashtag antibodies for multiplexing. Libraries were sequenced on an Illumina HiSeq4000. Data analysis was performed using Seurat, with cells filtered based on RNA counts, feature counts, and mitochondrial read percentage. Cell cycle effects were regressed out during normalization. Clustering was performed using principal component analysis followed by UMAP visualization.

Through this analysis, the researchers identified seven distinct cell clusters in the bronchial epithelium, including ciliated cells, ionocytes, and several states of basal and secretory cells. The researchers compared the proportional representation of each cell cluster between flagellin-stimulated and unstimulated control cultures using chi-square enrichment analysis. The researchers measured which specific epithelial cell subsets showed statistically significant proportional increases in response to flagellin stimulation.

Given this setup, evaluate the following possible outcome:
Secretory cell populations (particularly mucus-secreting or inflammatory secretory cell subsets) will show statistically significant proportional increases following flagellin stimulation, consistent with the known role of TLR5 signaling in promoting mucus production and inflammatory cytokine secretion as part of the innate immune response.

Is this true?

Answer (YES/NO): NO